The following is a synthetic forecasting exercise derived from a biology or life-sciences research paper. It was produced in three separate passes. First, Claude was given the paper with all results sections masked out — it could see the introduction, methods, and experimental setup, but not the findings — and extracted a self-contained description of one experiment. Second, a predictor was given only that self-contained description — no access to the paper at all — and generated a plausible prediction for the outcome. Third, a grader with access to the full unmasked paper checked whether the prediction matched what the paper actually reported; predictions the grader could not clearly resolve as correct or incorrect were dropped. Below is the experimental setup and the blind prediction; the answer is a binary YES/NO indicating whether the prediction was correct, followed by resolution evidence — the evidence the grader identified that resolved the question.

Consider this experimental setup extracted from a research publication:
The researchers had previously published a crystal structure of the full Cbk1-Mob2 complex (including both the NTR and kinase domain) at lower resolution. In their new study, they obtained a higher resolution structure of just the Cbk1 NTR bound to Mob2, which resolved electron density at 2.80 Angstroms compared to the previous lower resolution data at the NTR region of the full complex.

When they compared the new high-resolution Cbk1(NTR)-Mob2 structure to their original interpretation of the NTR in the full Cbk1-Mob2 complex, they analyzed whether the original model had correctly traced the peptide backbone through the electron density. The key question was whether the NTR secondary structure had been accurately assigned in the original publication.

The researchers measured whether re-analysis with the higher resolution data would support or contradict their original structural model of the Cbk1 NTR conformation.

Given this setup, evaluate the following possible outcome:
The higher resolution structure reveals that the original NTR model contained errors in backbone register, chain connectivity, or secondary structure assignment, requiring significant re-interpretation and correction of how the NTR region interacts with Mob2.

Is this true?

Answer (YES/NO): YES